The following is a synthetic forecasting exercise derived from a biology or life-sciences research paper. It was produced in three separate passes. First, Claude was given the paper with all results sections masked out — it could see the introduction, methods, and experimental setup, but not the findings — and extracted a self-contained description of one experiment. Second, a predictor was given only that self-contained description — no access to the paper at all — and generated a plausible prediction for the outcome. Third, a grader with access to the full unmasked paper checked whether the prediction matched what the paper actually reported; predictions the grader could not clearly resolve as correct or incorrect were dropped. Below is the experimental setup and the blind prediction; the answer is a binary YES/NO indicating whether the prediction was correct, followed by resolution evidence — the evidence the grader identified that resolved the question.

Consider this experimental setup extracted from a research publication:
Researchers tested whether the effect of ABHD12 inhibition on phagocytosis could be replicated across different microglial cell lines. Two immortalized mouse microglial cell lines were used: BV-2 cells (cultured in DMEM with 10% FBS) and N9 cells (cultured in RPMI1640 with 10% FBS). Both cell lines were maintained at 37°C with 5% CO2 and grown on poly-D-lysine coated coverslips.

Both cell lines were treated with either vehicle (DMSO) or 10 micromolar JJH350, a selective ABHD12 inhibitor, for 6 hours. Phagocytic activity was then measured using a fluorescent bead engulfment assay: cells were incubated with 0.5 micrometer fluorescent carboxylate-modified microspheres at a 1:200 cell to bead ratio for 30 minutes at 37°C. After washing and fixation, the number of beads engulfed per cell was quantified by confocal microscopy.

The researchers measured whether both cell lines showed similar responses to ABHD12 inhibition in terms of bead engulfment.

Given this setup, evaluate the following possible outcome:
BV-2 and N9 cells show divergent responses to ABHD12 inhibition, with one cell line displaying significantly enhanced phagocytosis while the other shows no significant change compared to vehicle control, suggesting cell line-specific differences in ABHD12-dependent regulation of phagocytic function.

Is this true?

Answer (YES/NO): NO